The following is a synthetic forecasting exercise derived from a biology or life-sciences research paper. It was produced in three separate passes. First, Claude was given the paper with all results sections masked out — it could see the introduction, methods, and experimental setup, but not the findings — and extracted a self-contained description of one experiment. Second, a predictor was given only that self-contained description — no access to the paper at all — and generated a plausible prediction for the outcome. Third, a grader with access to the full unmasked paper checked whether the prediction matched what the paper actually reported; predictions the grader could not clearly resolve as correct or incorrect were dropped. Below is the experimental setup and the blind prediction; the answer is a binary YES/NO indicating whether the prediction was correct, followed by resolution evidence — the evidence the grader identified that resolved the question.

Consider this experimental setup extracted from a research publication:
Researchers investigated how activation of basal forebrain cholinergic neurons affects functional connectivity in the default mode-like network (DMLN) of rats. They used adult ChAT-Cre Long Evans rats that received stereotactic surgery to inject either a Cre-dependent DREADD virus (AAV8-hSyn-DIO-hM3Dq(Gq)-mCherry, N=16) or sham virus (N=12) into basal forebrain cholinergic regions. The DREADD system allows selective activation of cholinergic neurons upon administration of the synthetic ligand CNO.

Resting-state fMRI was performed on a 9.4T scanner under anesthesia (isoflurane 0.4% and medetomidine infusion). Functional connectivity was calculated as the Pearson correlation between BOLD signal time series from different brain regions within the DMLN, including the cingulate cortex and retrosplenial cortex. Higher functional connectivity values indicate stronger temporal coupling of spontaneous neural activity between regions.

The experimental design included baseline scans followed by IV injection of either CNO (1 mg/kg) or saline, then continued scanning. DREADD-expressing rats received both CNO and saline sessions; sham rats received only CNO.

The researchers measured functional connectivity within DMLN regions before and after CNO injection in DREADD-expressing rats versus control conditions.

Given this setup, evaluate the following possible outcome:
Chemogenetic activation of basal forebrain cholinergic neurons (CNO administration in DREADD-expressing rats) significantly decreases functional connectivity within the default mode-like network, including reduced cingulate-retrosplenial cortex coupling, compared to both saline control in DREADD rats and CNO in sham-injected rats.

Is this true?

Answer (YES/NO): YES